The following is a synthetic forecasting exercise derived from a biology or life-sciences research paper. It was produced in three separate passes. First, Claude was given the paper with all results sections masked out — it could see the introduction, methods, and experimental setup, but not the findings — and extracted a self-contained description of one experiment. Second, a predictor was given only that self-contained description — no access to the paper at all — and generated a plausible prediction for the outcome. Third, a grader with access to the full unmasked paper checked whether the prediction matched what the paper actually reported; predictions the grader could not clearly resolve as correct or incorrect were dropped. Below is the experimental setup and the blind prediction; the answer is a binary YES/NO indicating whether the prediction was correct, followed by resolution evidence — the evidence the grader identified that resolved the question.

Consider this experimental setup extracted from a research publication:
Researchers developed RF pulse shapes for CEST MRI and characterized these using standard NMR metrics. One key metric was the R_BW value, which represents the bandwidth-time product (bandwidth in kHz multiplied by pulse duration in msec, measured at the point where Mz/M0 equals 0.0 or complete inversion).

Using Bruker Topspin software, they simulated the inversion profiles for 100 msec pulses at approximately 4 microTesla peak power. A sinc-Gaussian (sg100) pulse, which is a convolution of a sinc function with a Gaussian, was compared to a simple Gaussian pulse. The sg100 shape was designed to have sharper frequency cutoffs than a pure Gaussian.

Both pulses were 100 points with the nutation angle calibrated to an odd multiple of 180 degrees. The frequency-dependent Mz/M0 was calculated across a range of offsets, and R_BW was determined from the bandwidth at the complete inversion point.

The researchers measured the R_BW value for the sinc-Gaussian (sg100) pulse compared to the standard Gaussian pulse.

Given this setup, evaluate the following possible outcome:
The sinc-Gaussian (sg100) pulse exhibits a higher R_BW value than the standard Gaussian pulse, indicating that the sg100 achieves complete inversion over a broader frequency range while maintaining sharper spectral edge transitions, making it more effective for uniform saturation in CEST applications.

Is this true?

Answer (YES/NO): YES